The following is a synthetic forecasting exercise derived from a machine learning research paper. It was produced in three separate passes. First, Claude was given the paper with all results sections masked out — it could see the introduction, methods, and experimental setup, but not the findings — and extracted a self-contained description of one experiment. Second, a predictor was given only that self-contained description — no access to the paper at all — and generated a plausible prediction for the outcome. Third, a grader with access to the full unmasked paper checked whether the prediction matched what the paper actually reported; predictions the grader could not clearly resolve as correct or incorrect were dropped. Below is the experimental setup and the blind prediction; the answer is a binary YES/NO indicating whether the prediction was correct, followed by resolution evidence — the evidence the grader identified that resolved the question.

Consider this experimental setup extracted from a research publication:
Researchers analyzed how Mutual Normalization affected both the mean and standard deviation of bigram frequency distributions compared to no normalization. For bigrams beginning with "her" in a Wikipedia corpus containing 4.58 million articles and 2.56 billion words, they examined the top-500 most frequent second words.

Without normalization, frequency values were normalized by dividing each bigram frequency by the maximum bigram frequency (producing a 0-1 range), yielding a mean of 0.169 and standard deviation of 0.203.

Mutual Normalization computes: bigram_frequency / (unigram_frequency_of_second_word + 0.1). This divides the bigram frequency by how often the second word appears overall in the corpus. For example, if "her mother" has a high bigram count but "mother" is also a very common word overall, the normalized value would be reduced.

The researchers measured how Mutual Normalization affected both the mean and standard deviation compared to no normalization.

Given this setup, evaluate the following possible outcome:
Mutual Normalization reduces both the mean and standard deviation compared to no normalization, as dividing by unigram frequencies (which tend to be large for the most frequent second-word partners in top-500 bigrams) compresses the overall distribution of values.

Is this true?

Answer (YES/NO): YES